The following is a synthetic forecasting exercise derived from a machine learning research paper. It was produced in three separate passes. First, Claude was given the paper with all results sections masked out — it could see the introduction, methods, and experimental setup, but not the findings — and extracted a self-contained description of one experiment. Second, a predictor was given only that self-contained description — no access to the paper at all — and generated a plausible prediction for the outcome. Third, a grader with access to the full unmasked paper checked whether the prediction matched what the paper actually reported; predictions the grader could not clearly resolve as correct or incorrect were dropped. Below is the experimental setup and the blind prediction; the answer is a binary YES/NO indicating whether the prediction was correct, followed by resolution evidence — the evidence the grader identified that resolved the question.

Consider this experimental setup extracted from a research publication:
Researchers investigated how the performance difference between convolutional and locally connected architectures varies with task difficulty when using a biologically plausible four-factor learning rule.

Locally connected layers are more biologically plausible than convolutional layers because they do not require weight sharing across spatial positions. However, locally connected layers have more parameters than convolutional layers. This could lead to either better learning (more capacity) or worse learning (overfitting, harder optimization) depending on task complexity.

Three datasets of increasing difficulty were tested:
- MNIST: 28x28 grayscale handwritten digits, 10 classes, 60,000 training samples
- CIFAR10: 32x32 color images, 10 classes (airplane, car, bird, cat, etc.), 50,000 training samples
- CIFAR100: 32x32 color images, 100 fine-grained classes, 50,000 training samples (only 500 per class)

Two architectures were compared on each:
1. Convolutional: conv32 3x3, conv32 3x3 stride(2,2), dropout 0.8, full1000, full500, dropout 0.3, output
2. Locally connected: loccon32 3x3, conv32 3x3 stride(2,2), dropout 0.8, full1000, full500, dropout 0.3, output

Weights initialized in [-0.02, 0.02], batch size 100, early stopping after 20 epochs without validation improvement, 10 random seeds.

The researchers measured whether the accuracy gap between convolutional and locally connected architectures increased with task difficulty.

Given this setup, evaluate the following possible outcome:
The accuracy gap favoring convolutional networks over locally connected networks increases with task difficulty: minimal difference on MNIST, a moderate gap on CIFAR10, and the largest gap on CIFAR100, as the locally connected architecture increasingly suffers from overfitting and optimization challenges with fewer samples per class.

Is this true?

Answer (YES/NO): NO